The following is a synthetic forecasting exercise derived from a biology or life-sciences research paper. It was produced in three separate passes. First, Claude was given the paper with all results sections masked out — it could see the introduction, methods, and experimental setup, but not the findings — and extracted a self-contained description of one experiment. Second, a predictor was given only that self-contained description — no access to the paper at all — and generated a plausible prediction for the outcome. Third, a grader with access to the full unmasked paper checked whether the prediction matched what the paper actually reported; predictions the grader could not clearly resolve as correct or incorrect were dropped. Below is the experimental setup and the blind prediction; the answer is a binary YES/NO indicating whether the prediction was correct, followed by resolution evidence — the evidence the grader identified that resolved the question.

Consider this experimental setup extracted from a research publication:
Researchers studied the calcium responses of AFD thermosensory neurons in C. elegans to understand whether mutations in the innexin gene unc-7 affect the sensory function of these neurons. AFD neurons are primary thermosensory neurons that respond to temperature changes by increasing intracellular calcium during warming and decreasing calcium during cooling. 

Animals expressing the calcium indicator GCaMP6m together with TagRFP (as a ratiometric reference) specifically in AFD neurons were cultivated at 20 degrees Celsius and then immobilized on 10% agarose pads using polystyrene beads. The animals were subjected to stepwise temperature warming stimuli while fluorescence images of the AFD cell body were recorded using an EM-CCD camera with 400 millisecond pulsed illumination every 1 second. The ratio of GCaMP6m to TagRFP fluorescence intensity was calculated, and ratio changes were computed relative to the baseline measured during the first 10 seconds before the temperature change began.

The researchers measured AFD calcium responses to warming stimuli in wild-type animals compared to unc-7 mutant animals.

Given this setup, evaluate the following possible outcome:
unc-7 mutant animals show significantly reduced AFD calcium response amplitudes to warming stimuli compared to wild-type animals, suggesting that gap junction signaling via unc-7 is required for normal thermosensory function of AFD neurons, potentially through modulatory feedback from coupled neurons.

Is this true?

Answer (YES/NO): NO